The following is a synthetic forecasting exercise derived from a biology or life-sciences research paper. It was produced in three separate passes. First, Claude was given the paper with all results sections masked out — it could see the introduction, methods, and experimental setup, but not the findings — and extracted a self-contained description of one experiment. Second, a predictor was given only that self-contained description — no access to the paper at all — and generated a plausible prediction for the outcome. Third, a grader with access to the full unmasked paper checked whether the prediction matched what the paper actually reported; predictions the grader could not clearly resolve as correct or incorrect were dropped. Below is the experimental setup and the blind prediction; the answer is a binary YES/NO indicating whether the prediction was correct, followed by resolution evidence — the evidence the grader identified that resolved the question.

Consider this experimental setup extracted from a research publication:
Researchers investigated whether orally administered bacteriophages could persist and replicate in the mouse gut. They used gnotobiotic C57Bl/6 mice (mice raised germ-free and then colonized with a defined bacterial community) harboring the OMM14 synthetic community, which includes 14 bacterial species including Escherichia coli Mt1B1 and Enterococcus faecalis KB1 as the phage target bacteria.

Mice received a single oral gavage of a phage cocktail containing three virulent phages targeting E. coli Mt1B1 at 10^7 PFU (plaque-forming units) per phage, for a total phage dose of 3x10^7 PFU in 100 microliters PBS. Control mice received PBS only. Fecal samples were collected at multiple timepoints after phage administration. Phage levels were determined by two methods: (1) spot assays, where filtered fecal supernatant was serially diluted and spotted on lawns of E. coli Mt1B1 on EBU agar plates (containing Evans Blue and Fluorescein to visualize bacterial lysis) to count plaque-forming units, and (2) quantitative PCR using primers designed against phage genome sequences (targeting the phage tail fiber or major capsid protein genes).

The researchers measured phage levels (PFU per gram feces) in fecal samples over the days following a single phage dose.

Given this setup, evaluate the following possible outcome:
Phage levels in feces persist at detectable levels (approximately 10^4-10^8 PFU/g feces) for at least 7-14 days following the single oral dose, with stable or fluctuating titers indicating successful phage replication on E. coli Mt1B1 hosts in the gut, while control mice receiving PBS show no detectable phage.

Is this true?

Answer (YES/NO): YES